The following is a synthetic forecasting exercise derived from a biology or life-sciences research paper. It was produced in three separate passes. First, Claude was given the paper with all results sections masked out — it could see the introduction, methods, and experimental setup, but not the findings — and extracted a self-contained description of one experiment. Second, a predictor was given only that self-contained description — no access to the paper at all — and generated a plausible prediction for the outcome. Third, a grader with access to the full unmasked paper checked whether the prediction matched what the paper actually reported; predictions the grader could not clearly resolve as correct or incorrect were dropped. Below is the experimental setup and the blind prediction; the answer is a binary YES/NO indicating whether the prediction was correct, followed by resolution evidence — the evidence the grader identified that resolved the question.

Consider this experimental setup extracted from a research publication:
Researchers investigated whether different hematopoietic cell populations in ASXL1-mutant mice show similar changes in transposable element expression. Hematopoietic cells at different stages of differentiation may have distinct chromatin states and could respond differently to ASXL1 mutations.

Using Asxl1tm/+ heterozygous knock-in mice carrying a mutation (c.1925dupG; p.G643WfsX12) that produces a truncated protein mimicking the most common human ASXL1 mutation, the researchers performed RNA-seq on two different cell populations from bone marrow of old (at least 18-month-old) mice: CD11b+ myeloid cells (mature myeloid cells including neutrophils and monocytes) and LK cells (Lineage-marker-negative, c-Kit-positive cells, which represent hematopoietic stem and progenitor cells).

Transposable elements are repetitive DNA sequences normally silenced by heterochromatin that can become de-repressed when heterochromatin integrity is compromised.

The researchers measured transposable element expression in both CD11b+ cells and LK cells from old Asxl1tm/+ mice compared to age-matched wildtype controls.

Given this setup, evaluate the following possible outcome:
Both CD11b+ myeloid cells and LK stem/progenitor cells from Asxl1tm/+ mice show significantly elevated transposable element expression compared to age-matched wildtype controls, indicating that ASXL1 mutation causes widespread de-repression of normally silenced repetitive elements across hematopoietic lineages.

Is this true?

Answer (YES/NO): YES